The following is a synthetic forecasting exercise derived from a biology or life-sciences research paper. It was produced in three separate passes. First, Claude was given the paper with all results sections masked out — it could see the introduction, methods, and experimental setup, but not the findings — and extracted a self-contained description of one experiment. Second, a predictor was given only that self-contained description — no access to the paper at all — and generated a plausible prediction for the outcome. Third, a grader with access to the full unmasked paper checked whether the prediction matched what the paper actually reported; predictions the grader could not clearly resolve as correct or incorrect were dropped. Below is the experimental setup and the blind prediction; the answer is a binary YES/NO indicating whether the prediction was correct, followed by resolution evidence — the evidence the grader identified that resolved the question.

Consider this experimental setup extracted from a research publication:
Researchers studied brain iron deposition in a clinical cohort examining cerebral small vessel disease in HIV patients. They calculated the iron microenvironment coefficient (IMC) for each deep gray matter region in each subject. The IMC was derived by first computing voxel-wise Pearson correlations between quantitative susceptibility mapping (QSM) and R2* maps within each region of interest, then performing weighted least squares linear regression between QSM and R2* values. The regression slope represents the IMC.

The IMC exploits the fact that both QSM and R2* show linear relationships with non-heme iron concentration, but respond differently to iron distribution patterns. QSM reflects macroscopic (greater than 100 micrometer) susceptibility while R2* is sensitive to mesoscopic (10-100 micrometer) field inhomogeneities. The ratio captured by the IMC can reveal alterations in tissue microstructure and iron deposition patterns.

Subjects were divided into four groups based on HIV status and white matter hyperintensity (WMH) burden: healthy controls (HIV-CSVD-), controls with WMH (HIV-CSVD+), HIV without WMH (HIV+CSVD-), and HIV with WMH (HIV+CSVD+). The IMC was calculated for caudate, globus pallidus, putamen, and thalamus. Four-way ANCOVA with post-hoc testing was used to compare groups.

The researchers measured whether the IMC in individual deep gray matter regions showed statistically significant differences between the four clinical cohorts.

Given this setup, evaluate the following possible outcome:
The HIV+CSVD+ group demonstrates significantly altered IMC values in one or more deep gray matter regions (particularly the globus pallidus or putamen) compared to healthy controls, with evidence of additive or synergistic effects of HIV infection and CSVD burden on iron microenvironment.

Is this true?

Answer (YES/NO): NO